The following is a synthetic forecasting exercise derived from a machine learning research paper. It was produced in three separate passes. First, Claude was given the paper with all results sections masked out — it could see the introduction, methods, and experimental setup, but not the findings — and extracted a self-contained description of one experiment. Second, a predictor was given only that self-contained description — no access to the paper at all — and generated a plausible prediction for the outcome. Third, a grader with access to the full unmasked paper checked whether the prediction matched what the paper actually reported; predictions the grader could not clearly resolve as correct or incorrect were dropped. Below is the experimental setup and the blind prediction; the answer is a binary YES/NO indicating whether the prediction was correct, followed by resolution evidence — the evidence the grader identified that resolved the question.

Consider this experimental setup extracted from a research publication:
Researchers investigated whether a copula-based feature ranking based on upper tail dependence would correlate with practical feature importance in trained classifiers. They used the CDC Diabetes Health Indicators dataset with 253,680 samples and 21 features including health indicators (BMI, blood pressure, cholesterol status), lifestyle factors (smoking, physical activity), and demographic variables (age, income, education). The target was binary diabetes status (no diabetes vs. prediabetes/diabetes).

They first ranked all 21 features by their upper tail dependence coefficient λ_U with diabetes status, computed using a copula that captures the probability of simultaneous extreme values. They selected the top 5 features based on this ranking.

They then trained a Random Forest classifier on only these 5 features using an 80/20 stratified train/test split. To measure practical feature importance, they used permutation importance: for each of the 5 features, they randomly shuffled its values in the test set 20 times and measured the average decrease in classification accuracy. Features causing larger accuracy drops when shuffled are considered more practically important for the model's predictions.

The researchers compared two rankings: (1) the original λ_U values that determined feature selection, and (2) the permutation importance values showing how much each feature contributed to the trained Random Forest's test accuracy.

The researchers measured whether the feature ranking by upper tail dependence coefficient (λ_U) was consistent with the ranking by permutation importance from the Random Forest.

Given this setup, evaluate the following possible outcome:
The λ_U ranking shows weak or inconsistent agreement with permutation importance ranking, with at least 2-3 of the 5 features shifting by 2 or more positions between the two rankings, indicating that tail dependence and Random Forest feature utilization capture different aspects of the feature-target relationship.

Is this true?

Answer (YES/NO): YES